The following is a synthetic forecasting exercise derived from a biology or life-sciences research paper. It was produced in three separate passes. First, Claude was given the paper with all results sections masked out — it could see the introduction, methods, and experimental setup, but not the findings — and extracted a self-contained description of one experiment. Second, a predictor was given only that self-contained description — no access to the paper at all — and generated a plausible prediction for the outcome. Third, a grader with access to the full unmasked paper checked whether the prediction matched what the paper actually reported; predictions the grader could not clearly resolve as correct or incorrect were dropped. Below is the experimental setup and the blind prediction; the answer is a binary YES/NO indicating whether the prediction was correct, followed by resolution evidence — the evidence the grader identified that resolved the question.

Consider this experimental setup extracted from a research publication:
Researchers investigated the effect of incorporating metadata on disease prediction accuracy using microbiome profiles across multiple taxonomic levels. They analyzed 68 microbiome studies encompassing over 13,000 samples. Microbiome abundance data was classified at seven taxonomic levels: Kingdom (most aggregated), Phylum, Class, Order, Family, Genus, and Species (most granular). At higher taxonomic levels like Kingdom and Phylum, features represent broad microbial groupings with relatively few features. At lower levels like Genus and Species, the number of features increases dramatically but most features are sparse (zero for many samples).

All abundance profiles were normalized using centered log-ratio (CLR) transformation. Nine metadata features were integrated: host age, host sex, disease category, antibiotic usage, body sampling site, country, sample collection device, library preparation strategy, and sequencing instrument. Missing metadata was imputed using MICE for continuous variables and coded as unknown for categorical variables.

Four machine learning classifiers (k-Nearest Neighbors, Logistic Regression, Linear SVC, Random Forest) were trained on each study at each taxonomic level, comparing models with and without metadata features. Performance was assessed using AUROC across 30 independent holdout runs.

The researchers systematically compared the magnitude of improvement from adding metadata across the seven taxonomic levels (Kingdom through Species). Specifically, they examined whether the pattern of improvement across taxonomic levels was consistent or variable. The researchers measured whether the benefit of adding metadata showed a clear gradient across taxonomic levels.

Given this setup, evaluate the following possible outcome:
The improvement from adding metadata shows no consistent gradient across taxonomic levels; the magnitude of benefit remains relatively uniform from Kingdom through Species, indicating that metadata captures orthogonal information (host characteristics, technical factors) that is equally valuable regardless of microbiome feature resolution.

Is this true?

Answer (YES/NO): NO